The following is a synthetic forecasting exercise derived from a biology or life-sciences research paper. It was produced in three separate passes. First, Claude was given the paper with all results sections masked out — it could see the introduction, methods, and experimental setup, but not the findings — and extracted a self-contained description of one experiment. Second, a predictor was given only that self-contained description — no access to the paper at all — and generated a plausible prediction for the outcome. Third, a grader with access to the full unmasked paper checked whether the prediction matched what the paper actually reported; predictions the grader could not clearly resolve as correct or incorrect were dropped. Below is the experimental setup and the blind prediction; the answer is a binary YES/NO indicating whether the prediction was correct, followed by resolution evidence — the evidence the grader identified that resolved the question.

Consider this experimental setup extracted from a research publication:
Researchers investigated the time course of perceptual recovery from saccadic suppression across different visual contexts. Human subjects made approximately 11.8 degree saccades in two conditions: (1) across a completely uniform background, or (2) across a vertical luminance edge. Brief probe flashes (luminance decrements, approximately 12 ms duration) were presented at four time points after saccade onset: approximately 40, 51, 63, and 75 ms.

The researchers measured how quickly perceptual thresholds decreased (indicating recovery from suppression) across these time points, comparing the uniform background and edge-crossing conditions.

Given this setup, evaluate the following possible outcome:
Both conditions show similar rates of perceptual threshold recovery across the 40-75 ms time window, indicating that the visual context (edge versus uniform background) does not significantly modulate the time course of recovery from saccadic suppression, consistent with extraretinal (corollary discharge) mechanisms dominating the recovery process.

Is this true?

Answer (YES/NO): NO